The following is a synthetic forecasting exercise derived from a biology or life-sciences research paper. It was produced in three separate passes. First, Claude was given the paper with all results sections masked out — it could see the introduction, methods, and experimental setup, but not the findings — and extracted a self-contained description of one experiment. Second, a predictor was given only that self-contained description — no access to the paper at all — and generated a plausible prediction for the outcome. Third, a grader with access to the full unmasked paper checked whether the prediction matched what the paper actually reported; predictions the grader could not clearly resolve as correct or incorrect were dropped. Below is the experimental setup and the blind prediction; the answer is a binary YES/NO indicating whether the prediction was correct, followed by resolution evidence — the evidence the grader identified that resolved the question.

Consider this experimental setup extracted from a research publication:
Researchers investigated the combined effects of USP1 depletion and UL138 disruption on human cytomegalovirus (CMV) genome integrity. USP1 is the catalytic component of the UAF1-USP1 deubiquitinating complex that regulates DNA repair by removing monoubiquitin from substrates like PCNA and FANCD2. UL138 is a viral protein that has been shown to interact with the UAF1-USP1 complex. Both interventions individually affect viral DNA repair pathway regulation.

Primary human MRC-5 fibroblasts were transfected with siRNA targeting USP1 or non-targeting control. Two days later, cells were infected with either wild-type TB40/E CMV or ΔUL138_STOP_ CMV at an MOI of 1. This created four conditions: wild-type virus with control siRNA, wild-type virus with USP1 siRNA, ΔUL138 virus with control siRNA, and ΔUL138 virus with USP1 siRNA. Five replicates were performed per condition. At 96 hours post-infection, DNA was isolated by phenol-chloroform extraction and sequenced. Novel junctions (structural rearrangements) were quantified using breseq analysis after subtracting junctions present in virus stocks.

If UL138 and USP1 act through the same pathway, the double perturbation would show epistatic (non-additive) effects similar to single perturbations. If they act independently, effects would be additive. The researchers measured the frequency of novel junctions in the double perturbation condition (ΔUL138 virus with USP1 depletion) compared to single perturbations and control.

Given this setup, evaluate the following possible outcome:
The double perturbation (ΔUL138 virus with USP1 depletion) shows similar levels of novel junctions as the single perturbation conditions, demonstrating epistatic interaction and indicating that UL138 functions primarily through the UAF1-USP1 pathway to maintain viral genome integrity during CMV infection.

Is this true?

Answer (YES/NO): NO